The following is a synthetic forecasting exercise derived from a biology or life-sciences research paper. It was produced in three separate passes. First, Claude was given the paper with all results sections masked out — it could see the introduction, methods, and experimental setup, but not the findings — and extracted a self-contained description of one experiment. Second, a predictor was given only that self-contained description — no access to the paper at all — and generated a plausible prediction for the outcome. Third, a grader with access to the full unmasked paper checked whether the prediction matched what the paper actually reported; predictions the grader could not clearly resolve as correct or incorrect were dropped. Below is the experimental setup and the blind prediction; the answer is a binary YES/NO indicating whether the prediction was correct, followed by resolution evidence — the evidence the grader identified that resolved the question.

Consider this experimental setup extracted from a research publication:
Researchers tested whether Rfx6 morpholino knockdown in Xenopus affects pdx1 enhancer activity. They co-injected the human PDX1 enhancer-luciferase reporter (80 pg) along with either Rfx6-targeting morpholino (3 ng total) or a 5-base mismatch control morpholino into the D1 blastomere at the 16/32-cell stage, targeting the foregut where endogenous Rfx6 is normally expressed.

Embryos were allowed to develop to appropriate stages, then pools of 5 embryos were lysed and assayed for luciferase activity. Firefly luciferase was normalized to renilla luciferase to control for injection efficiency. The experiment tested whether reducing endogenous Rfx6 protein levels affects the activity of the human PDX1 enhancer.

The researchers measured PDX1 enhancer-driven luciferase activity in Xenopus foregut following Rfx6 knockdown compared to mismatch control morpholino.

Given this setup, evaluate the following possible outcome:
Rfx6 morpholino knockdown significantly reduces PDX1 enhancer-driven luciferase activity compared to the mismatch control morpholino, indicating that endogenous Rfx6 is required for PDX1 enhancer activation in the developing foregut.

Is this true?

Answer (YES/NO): YES